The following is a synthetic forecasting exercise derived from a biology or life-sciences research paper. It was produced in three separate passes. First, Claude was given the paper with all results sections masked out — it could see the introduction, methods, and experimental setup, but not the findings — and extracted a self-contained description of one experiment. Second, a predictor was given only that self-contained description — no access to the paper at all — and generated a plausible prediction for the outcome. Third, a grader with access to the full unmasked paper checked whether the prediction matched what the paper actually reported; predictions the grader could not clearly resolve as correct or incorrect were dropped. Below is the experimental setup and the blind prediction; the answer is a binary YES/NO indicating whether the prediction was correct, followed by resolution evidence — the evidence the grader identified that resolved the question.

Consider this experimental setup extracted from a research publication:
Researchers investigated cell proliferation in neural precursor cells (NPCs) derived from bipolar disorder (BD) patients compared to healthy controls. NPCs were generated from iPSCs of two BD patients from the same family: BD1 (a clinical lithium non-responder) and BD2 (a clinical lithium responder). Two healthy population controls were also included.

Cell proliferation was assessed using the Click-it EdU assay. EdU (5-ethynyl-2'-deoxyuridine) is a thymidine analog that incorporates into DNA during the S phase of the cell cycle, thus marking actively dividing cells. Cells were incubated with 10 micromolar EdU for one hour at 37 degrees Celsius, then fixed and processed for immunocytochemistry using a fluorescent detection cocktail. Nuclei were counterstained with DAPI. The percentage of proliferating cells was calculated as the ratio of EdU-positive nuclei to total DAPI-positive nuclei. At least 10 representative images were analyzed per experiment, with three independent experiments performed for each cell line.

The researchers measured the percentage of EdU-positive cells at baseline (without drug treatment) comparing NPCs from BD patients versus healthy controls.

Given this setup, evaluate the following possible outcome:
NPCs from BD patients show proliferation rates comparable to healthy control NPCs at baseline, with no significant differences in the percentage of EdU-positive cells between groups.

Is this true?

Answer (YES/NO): NO